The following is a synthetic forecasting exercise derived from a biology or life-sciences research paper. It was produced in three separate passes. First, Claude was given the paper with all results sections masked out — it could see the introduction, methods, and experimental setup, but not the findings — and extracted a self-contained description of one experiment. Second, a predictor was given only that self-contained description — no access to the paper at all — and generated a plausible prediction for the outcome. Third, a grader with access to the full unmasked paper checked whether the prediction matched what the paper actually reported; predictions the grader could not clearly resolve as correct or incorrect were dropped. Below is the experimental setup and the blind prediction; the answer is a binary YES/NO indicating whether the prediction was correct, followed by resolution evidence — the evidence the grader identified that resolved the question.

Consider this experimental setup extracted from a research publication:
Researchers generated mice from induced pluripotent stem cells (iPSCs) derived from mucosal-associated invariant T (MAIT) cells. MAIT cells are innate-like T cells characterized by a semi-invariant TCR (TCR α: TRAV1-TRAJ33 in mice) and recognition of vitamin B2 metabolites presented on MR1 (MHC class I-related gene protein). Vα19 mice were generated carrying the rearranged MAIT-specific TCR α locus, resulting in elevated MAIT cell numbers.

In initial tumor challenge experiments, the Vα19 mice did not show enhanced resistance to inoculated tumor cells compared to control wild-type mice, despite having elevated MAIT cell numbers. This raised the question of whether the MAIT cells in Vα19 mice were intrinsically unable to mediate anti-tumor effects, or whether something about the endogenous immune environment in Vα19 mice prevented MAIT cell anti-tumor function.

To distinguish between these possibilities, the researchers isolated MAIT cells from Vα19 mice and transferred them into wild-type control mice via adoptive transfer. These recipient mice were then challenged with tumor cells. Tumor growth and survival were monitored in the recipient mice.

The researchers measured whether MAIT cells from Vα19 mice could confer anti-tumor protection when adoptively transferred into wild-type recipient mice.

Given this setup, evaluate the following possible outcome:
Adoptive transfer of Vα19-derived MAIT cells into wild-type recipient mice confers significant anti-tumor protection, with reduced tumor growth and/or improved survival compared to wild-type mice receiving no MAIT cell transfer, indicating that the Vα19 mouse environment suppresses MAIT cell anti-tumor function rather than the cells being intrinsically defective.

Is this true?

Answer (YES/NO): YES